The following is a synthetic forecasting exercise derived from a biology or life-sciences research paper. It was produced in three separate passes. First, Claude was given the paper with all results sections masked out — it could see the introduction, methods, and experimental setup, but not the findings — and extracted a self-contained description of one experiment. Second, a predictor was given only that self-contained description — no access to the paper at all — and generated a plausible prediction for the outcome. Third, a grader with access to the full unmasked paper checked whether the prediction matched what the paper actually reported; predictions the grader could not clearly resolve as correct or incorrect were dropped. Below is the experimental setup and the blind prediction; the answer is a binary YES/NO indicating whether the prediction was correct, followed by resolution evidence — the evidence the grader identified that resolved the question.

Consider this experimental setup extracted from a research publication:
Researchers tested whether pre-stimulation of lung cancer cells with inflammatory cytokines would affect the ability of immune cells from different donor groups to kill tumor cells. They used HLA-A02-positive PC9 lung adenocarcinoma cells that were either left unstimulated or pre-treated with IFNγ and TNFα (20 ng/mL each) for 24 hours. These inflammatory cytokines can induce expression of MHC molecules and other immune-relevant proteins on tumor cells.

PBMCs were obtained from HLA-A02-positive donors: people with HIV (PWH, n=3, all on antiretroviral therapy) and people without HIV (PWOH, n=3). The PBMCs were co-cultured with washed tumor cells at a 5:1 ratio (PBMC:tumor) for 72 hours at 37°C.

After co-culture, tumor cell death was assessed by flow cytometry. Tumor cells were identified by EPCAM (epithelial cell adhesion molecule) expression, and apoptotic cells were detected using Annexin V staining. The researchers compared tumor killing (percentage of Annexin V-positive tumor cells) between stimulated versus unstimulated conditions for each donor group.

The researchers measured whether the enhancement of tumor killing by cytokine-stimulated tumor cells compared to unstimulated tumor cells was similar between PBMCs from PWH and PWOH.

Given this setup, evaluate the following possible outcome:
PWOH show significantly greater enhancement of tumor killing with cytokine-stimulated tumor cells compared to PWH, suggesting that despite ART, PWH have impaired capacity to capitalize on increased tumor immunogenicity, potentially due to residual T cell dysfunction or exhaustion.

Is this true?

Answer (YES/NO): YES